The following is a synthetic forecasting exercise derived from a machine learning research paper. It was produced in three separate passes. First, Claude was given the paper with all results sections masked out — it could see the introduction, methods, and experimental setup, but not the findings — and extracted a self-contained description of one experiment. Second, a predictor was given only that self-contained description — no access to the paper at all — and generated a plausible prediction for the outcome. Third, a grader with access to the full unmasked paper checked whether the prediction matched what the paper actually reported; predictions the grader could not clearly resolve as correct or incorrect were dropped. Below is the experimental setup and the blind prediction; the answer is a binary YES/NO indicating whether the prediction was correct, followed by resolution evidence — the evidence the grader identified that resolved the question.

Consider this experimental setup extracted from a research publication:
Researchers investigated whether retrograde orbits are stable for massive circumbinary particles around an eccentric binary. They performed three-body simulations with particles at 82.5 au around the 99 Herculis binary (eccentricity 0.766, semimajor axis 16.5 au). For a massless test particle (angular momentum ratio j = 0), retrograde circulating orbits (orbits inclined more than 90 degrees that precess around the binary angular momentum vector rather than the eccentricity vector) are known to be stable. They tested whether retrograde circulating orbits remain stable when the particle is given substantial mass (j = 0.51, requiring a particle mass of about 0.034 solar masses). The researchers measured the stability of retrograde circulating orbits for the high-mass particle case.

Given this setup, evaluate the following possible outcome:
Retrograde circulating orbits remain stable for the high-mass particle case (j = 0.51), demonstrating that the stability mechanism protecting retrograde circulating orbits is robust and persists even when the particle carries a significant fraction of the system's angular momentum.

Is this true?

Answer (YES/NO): NO